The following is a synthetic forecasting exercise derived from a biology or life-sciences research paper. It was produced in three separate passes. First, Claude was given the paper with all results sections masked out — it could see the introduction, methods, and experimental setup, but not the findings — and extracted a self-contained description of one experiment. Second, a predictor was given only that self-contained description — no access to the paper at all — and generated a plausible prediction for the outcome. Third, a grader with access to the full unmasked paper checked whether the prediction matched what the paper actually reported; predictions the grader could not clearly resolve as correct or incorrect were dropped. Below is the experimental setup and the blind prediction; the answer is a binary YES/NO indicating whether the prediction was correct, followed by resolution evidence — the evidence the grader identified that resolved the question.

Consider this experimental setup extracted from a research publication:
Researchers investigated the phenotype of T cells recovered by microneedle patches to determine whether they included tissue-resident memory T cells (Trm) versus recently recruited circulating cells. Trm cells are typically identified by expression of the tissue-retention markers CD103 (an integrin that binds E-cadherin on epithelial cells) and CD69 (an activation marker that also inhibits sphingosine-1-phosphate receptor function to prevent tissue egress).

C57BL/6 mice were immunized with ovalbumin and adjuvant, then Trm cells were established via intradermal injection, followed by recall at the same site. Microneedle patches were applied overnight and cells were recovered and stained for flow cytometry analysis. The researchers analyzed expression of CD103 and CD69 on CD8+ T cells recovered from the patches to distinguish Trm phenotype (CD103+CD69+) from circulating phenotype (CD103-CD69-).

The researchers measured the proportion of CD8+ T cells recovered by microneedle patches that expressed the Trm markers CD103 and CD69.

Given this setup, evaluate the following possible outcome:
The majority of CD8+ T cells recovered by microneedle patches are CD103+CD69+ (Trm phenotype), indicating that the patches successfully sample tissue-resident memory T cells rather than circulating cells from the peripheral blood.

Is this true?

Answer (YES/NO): NO